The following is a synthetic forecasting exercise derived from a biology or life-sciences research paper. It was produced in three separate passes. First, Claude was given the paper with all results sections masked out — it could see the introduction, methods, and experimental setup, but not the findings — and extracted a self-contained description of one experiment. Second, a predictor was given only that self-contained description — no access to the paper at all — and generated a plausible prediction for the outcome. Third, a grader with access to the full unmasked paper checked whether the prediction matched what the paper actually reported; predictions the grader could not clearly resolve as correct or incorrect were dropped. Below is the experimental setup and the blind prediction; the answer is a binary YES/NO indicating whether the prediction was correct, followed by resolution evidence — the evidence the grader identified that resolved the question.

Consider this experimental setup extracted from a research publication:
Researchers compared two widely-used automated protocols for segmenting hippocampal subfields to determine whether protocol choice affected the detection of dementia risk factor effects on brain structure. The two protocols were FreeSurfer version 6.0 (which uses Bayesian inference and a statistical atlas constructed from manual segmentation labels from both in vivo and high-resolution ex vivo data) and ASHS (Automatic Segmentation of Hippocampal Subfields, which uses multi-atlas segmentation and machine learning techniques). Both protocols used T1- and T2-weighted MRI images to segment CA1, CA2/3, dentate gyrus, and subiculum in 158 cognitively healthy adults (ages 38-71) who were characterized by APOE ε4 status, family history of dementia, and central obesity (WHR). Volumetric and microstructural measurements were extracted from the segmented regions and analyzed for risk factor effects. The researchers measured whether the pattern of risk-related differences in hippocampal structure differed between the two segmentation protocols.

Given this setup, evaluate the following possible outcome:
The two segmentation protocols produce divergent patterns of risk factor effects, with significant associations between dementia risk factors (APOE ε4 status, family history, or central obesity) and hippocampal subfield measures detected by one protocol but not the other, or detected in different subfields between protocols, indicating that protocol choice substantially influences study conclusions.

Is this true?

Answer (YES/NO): NO